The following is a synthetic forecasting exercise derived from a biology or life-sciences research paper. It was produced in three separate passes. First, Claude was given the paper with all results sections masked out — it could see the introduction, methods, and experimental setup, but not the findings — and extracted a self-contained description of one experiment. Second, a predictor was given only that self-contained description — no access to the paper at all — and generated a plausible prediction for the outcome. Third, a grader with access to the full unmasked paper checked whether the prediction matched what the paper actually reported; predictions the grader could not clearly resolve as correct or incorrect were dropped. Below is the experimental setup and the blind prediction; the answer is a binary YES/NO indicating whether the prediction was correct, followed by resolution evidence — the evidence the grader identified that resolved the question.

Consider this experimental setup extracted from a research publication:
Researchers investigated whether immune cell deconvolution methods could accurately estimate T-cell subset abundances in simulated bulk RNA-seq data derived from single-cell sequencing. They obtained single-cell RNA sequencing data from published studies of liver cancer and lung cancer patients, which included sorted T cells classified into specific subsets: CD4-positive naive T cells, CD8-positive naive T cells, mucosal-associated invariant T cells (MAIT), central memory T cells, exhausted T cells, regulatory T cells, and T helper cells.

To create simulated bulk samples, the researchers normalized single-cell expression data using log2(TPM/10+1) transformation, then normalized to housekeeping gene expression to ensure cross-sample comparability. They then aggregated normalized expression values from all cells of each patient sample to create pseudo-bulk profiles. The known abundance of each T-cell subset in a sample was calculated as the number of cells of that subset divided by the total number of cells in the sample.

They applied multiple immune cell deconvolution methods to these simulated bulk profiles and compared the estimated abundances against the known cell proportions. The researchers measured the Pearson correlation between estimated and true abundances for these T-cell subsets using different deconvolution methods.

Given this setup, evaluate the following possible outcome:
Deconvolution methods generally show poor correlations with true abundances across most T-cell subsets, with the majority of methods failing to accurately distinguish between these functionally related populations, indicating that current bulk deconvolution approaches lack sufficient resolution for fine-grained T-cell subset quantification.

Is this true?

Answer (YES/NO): NO